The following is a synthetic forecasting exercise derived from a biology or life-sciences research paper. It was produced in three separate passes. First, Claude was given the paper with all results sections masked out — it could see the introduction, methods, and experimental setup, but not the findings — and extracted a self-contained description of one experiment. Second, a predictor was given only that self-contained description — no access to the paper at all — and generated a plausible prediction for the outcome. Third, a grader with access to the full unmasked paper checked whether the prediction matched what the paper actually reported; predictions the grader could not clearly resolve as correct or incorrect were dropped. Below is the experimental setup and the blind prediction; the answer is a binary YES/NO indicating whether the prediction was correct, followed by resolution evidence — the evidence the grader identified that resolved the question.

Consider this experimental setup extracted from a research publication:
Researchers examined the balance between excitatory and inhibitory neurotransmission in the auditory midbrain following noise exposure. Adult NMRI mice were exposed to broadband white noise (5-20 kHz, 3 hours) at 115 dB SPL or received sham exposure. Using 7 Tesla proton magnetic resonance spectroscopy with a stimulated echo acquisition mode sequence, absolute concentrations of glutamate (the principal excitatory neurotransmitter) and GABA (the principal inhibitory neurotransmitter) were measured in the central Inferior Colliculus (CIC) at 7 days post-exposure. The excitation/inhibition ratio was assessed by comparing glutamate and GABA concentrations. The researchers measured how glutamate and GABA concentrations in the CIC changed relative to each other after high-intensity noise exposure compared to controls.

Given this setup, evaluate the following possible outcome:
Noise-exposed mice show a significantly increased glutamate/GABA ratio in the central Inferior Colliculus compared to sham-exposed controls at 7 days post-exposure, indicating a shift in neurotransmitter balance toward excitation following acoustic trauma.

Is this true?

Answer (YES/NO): NO